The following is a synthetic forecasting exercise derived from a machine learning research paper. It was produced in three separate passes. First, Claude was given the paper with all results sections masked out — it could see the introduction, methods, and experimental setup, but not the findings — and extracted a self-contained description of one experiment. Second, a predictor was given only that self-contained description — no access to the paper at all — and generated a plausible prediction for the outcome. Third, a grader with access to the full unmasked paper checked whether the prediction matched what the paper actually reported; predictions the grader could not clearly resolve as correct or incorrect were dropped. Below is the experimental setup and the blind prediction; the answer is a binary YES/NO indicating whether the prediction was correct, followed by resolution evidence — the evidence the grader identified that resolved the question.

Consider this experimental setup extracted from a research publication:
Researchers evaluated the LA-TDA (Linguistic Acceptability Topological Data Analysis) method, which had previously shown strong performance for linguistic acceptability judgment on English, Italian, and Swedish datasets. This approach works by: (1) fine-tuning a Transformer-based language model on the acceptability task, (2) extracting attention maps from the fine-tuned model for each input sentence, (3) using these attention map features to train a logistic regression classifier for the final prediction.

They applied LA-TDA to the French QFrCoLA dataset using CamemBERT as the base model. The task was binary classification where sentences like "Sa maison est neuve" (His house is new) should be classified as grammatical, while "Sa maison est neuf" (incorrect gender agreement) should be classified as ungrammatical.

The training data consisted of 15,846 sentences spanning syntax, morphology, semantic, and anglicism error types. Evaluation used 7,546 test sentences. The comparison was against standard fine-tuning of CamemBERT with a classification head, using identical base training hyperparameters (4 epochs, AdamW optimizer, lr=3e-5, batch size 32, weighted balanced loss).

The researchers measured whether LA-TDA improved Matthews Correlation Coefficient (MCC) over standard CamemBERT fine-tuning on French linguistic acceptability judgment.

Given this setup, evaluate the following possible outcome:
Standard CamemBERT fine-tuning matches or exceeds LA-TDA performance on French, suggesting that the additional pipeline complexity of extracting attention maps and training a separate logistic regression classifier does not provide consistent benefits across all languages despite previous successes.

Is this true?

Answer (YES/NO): YES